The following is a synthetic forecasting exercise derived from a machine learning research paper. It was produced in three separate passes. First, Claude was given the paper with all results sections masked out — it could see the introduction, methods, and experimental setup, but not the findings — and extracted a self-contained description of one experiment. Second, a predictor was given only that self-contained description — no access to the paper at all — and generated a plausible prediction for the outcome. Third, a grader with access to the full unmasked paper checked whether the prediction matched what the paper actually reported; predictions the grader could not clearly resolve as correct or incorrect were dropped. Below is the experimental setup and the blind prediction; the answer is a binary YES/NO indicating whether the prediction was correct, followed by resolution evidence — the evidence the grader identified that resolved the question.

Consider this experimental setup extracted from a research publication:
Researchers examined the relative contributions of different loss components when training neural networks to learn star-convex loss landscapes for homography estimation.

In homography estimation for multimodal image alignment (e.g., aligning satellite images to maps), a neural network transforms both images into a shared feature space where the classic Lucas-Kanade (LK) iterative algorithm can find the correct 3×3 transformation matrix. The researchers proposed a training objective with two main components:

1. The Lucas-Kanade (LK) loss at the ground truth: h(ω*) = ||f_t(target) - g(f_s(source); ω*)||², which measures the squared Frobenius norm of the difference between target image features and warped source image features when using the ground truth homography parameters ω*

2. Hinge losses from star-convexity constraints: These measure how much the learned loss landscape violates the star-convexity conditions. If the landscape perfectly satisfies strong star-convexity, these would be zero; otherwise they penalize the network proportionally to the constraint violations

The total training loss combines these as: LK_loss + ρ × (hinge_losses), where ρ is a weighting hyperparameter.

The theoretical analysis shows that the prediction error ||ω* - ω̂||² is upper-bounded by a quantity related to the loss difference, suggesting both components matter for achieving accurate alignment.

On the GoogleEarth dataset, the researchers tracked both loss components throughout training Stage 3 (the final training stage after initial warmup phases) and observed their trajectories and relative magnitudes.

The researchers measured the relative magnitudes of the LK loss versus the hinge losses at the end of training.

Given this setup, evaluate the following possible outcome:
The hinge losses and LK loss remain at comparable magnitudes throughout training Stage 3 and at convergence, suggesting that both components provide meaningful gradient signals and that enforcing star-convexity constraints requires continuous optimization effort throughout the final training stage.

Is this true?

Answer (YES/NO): YES